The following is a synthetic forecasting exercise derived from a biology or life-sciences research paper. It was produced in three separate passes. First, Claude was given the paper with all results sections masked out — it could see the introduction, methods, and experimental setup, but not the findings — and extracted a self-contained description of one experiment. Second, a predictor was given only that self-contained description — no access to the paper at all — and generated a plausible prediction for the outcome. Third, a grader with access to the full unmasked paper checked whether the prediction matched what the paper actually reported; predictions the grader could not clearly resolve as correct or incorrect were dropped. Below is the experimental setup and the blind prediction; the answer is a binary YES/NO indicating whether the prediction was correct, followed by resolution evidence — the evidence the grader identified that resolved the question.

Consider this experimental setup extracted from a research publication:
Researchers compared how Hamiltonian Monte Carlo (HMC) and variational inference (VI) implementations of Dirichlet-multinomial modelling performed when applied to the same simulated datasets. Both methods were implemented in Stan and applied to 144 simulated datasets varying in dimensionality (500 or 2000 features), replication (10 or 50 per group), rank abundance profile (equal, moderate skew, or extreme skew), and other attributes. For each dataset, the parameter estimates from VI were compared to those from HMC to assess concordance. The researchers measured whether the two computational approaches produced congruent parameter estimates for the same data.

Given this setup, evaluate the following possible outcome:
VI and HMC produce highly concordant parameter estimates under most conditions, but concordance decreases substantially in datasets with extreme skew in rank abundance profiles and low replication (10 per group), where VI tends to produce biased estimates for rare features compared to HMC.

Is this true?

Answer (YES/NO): NO